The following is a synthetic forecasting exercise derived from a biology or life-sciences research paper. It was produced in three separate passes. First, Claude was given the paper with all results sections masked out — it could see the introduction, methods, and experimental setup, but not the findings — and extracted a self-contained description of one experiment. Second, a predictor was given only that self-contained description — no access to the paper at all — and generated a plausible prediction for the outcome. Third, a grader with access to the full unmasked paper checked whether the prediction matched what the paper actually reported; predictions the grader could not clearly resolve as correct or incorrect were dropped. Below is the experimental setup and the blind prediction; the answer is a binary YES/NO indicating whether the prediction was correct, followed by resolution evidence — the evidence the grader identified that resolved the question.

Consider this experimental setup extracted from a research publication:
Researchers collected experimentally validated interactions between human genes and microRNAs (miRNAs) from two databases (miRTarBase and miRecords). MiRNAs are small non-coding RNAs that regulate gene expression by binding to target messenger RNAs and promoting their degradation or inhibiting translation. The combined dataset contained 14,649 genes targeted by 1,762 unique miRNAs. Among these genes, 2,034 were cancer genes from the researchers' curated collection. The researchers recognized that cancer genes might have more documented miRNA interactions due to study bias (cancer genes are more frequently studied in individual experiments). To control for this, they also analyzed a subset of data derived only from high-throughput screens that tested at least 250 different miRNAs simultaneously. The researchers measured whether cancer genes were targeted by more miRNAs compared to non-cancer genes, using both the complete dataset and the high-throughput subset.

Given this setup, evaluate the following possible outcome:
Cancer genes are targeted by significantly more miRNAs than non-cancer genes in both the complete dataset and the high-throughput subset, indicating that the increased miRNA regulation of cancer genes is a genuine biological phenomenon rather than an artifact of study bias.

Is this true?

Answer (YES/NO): YES